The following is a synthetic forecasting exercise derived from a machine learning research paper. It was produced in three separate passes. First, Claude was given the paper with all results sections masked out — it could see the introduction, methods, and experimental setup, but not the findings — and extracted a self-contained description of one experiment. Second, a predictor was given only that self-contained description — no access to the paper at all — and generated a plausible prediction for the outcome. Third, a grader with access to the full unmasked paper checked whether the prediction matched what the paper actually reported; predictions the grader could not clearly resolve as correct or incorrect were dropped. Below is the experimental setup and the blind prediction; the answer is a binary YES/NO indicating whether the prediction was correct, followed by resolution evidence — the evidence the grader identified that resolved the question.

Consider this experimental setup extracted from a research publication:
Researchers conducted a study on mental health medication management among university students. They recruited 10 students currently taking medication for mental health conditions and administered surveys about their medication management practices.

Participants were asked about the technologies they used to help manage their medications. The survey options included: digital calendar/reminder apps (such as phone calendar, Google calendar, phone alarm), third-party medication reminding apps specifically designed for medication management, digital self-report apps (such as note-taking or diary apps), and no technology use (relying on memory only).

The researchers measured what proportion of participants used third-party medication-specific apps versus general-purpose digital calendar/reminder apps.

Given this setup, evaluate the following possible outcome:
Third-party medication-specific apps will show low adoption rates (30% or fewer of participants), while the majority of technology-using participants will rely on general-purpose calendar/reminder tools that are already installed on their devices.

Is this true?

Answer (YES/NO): YES